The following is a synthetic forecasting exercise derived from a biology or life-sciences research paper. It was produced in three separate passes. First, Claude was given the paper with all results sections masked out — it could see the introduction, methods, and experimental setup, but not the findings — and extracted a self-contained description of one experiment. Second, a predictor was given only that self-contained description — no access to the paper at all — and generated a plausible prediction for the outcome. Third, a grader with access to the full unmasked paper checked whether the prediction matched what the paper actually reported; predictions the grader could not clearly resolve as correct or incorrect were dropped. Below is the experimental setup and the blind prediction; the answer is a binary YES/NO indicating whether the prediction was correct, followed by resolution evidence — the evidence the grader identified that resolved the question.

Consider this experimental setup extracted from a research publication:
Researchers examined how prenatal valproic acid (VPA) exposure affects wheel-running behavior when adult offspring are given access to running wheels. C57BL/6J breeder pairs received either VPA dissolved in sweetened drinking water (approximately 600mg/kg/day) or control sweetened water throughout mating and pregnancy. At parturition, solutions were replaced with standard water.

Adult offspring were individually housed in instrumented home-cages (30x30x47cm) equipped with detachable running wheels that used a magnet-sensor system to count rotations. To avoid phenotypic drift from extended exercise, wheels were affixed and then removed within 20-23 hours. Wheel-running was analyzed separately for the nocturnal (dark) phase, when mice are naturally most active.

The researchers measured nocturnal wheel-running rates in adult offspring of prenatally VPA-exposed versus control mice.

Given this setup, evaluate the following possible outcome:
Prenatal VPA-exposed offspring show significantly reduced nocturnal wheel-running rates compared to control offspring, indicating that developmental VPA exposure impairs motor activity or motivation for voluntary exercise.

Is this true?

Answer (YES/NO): NO